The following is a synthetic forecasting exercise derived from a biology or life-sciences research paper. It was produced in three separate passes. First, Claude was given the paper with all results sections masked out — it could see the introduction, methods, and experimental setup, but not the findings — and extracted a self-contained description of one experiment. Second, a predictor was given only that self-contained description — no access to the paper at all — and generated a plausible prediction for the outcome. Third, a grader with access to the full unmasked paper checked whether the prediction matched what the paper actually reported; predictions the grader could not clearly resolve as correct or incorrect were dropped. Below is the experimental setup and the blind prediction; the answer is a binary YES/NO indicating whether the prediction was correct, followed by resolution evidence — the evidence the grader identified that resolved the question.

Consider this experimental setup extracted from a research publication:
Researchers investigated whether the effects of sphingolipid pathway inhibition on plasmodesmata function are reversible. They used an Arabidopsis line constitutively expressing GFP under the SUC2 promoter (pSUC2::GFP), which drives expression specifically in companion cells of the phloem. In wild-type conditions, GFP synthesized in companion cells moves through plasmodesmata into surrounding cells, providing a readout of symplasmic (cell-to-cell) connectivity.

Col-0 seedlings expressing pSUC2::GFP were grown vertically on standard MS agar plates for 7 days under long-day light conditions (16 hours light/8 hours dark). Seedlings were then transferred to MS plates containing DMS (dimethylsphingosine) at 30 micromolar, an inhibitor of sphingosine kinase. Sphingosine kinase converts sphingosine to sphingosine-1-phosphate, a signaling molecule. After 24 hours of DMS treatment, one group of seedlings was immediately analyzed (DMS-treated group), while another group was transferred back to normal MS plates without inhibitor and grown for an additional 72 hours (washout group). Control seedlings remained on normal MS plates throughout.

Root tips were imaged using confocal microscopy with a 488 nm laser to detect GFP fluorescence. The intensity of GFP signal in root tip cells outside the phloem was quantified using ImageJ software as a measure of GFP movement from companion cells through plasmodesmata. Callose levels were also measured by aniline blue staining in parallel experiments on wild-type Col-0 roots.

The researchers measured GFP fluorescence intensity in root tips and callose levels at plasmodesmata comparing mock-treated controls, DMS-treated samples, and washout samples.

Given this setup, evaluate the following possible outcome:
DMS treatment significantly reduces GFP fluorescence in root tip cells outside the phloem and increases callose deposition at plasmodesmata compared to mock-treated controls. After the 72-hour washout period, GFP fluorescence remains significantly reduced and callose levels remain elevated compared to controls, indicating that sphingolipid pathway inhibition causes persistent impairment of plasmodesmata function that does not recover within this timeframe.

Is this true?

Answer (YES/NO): NO